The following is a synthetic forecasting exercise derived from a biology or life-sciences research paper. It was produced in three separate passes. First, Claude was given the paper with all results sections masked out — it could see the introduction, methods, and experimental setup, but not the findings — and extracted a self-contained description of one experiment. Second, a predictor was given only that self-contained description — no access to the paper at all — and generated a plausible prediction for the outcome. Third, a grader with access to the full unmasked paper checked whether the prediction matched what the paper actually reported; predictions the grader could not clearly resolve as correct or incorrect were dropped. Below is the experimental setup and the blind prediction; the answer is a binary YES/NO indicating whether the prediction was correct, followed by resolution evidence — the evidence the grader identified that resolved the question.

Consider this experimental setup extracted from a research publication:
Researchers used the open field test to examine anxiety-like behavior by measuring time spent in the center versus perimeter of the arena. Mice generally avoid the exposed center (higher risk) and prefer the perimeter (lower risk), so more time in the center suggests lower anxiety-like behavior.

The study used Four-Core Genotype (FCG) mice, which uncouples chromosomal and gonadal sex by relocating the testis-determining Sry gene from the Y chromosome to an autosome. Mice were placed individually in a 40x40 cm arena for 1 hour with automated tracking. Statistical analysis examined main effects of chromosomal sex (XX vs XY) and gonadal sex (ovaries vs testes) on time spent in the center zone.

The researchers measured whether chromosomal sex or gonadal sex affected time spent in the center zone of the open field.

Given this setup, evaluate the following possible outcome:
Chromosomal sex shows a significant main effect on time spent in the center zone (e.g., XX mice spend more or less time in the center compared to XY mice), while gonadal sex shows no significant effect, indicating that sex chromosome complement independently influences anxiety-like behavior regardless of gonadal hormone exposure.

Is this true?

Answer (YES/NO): YES